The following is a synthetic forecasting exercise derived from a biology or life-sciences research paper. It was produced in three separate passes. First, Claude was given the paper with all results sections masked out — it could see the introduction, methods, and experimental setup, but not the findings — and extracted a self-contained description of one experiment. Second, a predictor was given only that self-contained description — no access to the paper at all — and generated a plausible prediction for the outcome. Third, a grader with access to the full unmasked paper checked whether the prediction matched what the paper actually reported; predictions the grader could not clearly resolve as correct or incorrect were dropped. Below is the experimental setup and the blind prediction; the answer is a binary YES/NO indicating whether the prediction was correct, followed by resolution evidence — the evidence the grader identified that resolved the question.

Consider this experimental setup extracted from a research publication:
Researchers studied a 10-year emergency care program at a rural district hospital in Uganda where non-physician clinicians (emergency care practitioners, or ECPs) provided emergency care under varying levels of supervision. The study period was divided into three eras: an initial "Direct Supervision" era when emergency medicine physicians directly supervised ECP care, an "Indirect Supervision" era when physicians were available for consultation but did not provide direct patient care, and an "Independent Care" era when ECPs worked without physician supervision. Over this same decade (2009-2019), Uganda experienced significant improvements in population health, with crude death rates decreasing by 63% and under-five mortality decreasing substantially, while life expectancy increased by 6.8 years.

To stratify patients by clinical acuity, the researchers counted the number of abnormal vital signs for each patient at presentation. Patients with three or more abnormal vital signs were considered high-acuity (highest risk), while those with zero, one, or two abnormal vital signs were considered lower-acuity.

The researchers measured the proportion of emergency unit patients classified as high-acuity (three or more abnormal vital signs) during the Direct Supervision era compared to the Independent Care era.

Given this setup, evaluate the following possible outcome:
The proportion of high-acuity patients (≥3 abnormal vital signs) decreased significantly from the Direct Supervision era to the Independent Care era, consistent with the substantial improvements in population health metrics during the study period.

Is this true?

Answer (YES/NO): YES